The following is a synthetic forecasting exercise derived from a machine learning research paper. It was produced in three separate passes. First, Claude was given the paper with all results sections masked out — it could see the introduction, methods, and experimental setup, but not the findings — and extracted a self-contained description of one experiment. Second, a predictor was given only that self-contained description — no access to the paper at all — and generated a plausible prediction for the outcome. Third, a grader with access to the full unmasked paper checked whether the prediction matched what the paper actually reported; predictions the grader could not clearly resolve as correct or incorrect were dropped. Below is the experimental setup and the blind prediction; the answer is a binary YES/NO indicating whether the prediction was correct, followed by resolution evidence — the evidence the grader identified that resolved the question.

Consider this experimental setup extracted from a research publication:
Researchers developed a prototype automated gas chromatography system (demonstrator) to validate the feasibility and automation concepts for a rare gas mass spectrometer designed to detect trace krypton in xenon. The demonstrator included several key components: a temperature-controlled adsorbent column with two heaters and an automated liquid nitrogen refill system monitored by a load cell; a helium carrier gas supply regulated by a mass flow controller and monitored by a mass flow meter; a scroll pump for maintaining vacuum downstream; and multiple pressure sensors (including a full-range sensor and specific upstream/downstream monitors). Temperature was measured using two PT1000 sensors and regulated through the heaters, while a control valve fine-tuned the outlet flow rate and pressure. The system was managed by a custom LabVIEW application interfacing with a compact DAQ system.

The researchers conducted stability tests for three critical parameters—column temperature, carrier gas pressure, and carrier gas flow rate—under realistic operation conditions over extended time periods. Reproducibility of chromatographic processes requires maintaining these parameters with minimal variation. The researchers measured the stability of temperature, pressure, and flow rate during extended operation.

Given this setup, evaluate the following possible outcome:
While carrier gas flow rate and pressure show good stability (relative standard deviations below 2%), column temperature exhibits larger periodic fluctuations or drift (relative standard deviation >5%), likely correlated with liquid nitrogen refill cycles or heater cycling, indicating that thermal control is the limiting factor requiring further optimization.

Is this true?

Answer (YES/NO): NO